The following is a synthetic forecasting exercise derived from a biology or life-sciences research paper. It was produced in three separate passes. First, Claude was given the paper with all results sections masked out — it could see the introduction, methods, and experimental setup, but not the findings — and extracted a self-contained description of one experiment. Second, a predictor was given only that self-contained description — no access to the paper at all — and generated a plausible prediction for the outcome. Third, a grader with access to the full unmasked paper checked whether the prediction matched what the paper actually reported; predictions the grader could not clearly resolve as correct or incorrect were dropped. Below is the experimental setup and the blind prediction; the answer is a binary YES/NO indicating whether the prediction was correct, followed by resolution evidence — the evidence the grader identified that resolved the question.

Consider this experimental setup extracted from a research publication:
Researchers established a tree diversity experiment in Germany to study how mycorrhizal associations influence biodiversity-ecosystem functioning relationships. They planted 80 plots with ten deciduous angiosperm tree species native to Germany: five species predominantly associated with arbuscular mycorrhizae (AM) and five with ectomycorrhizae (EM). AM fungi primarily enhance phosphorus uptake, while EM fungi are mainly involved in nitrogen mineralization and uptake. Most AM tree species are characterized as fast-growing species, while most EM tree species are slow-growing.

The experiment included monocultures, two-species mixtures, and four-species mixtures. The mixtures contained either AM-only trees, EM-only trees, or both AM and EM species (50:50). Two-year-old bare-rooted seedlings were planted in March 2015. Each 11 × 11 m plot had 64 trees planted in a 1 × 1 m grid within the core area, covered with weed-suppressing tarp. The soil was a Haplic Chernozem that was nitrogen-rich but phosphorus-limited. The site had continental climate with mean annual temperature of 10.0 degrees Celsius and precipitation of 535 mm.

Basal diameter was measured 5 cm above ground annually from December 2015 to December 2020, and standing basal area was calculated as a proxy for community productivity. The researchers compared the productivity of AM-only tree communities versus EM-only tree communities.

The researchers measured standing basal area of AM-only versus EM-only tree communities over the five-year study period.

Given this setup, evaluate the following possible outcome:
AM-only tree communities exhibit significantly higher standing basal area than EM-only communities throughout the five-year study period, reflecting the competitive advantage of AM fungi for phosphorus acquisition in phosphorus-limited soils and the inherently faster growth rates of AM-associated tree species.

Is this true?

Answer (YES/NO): YES